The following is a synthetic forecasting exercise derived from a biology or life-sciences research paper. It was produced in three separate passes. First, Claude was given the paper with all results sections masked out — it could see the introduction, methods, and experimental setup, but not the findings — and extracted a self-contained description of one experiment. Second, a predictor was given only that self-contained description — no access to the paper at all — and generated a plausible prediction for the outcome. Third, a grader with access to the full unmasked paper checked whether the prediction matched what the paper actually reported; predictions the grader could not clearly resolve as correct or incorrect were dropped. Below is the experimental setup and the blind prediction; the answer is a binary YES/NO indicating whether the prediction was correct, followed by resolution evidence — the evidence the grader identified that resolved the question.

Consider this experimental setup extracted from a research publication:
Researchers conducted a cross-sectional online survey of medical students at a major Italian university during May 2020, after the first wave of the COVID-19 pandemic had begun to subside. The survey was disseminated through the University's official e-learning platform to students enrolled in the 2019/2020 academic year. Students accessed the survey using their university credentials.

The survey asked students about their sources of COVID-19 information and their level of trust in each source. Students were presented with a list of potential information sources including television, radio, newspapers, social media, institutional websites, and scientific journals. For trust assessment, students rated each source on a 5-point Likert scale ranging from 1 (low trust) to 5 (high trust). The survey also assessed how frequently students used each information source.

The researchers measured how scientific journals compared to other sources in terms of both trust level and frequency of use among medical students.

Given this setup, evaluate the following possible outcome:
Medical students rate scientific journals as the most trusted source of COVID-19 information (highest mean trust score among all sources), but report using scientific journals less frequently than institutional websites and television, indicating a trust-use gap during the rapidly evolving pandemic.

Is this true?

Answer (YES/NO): NO